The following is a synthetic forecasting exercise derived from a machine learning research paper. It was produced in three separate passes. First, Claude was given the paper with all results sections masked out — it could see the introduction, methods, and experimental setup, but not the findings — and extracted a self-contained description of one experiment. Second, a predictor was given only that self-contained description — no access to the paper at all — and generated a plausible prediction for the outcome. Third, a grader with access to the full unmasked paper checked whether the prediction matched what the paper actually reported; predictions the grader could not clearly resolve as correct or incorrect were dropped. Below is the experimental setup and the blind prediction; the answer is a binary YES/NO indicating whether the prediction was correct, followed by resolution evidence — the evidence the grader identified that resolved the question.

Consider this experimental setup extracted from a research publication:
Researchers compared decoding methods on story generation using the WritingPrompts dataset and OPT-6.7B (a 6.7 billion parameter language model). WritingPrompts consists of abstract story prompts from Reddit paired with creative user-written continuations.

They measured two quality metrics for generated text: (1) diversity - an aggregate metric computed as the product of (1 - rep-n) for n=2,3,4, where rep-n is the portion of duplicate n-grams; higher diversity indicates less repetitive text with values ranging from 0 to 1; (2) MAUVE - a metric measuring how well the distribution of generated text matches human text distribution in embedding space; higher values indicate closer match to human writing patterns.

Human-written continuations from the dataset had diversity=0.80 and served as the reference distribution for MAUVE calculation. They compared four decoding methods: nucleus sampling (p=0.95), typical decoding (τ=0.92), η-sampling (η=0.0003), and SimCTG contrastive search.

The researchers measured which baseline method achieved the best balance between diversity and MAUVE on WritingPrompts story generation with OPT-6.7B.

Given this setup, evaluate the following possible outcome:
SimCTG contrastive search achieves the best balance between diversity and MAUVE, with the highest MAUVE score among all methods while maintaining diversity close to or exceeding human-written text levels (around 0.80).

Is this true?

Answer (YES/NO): NO